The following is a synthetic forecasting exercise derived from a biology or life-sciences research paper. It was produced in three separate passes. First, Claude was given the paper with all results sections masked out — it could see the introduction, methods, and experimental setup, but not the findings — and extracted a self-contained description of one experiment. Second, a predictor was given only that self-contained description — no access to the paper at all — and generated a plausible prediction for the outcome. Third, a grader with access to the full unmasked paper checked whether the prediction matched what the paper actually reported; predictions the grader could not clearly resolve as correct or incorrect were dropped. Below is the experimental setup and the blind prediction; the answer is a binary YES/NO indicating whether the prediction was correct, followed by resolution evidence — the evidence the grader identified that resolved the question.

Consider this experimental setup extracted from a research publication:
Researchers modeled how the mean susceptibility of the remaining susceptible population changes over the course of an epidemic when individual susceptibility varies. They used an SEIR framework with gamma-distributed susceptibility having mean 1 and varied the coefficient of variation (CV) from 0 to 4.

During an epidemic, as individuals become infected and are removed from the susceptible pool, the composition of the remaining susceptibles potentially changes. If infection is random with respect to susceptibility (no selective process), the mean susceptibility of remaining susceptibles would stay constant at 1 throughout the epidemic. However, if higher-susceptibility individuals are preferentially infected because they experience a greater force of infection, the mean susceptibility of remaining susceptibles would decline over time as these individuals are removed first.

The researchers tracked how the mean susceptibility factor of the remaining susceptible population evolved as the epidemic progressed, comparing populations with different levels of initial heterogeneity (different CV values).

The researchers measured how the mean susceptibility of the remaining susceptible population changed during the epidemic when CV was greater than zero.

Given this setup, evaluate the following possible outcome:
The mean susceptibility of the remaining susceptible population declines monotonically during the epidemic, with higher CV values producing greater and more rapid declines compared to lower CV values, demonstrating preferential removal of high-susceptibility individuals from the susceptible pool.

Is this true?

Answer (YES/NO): YES